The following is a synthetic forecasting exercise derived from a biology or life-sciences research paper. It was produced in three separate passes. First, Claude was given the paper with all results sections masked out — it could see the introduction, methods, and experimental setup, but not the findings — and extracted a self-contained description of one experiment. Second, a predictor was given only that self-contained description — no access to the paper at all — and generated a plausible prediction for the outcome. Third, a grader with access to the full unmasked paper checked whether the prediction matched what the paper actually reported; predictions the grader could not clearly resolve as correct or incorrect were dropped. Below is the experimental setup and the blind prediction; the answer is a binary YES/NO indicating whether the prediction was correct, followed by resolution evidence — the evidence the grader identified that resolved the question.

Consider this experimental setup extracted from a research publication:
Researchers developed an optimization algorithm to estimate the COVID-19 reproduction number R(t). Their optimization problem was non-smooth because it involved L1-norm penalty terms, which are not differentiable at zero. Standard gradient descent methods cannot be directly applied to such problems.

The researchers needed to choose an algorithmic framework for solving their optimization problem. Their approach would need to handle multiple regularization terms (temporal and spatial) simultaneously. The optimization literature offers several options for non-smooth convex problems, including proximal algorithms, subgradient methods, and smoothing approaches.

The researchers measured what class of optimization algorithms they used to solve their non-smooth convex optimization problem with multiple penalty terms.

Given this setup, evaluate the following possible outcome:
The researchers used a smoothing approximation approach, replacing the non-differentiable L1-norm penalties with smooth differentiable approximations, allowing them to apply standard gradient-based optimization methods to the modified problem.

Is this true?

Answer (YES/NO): NO